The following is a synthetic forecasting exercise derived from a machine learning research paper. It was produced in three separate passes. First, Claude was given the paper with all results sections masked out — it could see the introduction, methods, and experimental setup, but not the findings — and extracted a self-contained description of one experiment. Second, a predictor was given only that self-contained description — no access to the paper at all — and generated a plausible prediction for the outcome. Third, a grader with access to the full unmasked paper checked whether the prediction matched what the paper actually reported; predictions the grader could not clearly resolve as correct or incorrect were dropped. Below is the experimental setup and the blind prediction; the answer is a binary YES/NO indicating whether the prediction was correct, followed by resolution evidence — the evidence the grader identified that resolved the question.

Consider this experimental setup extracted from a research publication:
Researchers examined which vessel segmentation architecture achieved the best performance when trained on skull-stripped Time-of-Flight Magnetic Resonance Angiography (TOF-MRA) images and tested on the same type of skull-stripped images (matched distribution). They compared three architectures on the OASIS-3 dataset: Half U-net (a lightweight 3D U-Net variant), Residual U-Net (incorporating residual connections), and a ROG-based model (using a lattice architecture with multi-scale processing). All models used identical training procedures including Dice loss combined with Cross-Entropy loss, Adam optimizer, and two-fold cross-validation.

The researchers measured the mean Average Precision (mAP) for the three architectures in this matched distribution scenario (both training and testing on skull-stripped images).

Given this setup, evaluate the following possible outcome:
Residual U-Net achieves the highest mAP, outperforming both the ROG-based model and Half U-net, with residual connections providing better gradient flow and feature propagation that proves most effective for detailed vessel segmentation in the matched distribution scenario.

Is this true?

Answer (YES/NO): NO